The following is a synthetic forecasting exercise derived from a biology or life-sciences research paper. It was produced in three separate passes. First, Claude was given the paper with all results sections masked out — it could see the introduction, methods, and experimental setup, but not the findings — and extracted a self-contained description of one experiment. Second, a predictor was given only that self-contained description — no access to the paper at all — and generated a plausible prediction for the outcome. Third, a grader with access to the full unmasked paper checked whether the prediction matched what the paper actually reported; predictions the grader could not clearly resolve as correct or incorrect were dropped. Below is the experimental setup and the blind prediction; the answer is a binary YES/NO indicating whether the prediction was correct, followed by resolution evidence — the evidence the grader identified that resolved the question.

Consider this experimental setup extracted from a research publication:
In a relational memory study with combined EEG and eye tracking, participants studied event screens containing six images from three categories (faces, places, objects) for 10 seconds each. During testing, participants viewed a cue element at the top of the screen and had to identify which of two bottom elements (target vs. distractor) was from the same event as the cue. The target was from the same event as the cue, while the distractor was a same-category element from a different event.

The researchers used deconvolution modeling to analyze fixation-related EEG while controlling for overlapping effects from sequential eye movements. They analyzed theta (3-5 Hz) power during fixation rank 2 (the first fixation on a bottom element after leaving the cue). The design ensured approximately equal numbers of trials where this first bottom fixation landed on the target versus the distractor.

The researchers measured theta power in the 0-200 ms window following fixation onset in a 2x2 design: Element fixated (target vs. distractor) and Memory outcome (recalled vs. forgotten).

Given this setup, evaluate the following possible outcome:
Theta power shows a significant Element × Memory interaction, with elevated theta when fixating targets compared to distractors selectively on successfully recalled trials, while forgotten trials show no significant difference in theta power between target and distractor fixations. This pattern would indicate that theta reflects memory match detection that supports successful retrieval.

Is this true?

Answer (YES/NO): NO